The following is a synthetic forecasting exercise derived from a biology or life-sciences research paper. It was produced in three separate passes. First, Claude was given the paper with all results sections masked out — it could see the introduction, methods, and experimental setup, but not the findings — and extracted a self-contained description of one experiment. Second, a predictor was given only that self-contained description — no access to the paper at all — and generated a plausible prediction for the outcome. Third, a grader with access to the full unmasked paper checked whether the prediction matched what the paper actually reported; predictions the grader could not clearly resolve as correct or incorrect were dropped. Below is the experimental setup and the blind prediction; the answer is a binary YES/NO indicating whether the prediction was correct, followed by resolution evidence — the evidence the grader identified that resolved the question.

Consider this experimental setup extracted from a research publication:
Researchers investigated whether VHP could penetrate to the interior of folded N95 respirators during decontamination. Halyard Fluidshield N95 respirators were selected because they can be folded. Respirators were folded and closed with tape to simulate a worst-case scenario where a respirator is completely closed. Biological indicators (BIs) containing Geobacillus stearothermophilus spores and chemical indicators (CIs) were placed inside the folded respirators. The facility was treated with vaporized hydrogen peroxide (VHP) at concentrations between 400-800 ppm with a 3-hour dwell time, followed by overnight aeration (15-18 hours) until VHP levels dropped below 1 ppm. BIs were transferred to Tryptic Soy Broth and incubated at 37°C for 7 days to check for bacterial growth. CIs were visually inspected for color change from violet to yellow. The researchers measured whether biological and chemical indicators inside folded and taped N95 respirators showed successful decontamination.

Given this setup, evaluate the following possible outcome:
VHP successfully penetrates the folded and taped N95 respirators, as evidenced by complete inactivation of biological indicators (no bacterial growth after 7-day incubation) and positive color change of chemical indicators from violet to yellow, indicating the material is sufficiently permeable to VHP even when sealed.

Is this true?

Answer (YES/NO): YES